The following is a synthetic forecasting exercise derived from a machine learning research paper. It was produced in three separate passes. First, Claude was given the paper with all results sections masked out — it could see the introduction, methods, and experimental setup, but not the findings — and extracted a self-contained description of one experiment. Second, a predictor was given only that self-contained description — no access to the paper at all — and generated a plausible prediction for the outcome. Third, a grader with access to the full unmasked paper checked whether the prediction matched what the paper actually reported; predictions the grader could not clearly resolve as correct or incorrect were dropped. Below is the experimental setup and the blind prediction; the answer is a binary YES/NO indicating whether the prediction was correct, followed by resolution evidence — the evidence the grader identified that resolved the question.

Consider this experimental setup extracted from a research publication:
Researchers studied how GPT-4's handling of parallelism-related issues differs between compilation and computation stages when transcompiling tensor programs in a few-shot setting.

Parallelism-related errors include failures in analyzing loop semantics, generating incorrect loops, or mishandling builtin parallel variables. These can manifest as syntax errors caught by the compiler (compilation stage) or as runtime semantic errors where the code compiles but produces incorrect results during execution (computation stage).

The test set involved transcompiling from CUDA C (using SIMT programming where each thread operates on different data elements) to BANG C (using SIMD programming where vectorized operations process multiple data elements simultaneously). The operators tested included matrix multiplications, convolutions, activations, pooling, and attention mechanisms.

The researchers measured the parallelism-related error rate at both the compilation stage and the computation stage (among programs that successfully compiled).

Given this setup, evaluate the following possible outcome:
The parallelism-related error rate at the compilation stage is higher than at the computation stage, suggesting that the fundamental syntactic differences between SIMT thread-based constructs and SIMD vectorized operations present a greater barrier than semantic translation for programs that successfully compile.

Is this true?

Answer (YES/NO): NO